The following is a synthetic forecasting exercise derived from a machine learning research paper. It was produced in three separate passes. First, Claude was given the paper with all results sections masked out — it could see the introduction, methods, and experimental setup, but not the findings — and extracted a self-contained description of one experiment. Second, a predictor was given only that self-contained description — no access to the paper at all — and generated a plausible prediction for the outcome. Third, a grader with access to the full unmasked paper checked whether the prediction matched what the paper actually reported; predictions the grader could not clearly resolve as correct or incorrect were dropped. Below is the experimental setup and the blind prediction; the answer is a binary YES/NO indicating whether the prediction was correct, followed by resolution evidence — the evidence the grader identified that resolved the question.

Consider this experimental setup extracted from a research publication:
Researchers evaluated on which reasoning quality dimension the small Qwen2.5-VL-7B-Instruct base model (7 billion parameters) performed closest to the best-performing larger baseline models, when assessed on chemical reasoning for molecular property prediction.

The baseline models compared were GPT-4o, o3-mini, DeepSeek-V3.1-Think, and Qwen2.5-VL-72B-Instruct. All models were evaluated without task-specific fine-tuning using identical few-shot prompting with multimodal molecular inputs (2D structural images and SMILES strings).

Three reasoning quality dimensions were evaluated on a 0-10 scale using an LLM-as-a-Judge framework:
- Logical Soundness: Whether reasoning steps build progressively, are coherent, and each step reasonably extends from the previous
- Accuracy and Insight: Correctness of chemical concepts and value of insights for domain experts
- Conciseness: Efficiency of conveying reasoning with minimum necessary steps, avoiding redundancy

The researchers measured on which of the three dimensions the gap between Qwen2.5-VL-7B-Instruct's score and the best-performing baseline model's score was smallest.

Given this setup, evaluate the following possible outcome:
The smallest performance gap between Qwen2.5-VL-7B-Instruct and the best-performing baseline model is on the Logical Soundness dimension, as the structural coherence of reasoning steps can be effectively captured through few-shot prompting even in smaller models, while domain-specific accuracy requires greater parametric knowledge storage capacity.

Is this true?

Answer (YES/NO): NO